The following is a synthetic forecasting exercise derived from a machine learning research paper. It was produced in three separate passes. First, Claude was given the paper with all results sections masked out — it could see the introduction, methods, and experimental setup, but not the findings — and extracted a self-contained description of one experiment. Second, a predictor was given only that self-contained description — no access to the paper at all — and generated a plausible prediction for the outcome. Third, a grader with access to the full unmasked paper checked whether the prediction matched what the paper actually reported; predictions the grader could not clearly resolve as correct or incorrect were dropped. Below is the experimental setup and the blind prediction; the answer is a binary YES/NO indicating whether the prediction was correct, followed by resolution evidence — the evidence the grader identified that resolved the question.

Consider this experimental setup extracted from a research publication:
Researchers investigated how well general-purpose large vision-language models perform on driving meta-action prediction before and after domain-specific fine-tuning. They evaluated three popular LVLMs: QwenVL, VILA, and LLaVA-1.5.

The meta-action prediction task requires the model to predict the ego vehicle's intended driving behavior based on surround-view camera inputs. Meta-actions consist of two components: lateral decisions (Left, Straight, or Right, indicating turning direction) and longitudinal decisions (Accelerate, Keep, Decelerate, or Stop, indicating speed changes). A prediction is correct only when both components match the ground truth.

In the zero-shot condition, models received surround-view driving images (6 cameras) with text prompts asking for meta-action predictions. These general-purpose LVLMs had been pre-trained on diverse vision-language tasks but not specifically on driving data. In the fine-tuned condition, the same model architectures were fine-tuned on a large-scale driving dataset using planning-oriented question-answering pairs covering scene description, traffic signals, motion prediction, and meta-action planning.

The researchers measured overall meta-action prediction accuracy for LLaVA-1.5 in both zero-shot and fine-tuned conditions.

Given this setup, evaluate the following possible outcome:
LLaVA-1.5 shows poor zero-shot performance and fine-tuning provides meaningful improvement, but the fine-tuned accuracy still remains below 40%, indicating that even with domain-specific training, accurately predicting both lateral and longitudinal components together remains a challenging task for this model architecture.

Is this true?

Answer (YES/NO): NO